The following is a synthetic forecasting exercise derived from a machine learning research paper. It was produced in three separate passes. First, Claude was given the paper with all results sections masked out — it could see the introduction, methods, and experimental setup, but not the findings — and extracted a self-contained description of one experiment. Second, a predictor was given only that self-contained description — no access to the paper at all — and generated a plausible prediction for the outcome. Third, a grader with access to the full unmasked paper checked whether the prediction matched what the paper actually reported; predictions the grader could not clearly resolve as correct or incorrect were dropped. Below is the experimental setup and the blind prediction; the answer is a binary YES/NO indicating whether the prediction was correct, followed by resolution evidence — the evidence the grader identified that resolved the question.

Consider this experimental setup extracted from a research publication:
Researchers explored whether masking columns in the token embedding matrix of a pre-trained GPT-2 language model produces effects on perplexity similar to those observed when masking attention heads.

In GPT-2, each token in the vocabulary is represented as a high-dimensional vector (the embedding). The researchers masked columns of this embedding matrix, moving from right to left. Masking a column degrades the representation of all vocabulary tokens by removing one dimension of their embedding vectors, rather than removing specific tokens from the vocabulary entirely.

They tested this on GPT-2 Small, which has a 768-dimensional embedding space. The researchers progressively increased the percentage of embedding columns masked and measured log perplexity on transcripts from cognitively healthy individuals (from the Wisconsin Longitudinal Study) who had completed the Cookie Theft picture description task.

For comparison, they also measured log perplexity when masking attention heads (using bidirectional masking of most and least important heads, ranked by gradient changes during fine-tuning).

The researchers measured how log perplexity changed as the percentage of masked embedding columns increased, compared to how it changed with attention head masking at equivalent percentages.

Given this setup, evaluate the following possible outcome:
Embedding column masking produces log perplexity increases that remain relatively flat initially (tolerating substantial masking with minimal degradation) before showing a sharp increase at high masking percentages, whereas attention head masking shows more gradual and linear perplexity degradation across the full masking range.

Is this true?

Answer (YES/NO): YES